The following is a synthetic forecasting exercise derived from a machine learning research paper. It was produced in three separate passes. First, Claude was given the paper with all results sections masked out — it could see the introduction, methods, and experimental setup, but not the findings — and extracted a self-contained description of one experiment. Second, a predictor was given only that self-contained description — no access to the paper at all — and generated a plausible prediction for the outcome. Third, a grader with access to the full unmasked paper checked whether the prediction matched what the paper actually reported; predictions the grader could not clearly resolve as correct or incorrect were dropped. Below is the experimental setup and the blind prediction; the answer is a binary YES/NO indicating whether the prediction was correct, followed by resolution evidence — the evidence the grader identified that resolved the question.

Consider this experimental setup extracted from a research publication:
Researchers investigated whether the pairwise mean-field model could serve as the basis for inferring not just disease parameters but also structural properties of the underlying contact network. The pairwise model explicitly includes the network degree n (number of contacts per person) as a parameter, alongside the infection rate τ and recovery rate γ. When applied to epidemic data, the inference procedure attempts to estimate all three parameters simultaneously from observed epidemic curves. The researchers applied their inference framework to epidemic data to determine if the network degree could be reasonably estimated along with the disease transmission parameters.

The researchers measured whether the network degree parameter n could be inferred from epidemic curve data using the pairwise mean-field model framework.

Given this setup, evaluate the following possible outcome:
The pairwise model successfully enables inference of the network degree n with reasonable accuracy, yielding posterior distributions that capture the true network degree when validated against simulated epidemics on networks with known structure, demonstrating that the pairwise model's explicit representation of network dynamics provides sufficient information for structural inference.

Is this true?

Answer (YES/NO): NO